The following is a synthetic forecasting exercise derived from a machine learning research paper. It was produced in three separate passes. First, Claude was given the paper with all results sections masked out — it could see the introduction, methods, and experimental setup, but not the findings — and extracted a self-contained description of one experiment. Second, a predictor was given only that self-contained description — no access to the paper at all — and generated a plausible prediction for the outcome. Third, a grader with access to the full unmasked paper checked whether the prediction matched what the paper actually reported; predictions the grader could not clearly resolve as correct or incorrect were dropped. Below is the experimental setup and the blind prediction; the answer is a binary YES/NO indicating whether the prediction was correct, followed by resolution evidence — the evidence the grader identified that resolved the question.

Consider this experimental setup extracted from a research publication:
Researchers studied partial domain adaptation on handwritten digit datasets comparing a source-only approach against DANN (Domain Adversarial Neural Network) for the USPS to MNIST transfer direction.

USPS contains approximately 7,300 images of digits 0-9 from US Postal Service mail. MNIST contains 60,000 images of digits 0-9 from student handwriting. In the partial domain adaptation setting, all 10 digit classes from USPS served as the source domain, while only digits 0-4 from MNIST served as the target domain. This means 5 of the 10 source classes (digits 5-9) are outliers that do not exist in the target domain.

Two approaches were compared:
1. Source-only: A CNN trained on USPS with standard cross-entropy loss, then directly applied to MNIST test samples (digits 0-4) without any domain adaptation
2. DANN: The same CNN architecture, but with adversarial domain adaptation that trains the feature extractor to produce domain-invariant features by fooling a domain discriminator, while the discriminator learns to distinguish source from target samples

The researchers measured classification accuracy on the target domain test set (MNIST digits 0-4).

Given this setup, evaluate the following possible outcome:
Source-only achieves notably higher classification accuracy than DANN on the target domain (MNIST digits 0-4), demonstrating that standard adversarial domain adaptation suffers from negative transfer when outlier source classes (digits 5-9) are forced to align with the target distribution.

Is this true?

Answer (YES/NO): YES